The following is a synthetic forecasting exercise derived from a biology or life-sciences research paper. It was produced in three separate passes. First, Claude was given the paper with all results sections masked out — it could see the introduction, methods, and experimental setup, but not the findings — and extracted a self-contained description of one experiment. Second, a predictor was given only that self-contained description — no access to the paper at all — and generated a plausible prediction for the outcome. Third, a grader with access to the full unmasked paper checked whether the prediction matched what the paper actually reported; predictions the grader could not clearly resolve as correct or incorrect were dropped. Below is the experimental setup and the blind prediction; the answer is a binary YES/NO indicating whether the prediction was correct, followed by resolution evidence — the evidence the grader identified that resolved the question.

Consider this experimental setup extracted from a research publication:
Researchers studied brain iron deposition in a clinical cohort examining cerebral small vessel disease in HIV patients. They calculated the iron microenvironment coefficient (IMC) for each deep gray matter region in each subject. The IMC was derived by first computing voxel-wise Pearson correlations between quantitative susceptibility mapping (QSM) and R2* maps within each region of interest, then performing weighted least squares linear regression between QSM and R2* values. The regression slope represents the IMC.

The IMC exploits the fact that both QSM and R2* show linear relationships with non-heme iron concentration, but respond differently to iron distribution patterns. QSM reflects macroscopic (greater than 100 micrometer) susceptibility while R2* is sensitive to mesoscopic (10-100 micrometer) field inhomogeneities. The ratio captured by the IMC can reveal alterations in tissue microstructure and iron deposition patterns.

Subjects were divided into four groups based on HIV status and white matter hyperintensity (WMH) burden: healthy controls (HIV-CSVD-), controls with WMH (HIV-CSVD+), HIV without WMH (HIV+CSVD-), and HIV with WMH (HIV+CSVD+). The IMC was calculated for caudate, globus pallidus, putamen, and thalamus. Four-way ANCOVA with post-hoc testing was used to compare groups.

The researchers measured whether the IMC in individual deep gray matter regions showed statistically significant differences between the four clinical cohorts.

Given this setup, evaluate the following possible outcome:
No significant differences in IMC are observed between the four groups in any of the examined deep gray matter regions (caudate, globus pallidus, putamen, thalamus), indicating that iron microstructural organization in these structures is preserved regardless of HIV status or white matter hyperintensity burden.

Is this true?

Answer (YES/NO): YES